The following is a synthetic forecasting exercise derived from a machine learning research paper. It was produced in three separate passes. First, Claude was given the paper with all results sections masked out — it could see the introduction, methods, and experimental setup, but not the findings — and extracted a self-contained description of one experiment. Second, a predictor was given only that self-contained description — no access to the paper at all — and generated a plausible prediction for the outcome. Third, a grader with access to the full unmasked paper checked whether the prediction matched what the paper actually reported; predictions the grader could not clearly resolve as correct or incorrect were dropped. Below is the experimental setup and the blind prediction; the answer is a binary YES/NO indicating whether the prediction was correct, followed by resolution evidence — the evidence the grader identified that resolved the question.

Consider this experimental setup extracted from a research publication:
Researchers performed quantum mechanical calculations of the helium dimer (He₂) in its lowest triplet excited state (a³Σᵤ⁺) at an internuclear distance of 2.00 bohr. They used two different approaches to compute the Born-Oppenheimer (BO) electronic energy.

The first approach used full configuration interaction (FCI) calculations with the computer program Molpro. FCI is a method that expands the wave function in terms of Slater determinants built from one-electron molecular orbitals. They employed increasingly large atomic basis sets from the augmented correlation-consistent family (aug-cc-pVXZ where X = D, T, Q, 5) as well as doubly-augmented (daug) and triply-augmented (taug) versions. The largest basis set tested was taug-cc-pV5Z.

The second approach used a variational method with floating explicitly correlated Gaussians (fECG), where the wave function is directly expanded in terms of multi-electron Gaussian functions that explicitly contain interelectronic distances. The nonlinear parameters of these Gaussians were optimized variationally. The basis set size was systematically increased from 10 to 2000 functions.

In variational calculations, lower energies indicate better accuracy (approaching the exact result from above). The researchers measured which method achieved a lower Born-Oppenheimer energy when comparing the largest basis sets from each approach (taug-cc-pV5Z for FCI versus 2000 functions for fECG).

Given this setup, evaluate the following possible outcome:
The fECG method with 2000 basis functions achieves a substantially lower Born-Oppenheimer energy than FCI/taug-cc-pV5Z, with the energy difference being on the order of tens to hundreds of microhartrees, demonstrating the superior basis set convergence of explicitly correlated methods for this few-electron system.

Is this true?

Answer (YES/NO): YES